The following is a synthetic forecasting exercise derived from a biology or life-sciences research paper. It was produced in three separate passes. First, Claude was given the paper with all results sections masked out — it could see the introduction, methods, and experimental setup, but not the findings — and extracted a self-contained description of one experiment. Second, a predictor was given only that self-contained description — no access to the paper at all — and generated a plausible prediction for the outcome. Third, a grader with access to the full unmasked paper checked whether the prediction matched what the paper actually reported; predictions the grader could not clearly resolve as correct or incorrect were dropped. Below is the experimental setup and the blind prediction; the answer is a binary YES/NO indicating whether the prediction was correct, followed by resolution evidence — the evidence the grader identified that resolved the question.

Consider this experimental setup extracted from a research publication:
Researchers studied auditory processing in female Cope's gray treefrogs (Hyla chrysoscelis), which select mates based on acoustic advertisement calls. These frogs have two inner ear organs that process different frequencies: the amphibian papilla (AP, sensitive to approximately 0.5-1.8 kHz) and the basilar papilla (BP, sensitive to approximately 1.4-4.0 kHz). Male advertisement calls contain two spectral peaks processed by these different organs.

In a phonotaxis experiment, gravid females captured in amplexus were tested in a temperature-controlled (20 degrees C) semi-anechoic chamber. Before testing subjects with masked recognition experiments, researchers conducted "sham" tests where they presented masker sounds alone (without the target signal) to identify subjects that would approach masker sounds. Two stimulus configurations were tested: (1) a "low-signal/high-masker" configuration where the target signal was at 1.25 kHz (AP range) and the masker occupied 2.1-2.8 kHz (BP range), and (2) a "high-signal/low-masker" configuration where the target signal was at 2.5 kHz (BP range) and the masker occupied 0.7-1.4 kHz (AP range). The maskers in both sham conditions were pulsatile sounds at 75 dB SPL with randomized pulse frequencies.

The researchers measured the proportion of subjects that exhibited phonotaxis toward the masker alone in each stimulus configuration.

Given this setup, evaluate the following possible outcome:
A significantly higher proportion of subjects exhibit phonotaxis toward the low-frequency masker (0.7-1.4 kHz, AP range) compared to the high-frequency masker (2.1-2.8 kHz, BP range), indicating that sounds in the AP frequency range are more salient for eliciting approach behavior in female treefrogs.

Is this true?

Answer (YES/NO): NO